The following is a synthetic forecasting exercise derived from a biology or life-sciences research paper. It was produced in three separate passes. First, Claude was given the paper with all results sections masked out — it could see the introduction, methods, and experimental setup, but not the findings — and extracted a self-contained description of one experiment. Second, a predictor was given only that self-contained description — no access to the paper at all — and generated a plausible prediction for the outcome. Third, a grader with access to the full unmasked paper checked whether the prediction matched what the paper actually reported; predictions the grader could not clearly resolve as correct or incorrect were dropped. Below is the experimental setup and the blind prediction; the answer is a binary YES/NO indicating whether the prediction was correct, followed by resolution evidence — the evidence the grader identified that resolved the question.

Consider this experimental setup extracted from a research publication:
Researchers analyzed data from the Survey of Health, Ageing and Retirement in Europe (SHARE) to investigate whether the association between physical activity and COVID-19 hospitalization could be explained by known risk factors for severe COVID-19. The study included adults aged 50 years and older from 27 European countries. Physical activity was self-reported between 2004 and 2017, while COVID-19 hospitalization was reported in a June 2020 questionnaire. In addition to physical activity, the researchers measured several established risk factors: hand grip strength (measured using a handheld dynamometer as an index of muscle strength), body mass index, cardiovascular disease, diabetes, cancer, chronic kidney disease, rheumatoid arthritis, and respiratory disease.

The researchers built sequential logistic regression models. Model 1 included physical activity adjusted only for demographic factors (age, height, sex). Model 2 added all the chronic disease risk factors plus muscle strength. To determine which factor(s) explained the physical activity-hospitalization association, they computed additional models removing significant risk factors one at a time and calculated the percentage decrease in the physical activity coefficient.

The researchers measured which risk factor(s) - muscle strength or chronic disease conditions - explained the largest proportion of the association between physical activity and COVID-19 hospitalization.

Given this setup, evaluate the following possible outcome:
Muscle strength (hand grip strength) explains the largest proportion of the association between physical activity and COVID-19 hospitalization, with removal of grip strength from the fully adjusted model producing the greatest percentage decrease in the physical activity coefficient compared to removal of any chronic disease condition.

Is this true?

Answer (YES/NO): YES